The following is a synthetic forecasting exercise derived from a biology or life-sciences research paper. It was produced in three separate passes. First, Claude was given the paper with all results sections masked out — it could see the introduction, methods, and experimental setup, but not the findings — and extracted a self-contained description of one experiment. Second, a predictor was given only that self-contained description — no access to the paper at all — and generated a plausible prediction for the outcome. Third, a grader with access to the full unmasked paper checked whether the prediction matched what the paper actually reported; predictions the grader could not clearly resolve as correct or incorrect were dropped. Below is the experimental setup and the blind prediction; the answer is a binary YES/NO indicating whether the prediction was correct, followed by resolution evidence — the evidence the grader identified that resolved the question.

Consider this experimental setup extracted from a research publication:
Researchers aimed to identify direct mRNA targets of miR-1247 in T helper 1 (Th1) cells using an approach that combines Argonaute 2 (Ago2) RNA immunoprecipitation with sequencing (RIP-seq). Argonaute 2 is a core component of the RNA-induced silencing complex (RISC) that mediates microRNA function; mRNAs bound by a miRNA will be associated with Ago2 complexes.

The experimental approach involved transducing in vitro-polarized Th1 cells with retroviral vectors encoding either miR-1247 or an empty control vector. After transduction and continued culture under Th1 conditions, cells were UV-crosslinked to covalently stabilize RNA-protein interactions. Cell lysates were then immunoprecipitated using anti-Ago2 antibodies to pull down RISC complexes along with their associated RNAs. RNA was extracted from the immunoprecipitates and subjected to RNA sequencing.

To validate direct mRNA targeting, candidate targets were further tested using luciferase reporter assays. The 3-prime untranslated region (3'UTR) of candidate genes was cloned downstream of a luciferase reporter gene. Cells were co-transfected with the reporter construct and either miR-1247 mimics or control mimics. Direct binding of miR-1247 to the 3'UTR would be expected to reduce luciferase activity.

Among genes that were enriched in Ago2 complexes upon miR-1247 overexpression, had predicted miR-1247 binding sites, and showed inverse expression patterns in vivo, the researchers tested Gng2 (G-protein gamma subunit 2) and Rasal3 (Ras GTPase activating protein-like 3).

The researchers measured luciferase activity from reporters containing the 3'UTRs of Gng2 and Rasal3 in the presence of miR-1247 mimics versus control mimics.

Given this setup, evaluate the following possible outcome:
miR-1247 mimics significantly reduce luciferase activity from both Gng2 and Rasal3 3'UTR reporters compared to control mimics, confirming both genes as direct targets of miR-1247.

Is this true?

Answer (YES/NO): YES